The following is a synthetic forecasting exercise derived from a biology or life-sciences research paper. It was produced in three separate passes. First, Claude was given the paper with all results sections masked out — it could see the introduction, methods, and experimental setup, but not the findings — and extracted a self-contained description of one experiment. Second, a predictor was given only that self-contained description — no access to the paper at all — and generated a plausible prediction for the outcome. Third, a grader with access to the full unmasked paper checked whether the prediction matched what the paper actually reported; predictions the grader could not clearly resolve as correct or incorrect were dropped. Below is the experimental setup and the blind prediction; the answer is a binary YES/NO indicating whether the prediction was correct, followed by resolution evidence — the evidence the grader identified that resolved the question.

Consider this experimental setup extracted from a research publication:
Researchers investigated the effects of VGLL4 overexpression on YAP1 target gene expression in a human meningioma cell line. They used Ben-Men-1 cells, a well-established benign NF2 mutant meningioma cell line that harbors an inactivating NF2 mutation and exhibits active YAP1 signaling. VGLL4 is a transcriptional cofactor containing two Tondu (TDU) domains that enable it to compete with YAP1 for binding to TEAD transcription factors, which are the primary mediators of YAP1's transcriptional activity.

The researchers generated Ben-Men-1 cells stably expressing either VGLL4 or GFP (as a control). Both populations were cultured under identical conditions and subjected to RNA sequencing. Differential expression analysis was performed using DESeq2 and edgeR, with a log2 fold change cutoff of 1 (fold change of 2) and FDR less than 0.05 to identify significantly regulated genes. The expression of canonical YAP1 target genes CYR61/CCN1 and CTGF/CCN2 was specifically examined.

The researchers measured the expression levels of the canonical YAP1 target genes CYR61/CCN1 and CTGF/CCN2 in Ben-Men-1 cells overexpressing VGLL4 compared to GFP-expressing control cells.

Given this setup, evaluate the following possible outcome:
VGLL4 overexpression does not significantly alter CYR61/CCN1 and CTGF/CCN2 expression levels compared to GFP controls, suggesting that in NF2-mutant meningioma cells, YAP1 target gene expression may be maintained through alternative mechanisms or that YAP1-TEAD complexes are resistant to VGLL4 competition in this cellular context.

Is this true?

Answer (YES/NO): NO